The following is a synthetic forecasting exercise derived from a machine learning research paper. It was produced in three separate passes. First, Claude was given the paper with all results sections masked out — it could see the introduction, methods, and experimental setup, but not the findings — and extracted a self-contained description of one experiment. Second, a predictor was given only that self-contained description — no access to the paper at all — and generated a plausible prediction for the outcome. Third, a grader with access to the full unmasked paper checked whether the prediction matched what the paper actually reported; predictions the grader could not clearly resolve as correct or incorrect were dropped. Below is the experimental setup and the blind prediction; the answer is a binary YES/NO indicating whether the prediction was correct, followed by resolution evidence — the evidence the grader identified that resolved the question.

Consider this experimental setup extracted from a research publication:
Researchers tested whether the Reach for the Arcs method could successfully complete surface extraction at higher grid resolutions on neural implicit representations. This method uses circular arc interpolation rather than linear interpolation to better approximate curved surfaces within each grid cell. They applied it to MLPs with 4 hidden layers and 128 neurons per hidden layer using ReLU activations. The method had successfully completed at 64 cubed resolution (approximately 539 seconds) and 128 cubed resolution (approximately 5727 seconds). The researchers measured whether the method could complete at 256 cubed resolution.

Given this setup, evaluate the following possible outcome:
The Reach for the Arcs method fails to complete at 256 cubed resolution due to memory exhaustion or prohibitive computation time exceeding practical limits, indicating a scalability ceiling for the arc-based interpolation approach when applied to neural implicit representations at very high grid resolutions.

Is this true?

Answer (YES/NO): YES